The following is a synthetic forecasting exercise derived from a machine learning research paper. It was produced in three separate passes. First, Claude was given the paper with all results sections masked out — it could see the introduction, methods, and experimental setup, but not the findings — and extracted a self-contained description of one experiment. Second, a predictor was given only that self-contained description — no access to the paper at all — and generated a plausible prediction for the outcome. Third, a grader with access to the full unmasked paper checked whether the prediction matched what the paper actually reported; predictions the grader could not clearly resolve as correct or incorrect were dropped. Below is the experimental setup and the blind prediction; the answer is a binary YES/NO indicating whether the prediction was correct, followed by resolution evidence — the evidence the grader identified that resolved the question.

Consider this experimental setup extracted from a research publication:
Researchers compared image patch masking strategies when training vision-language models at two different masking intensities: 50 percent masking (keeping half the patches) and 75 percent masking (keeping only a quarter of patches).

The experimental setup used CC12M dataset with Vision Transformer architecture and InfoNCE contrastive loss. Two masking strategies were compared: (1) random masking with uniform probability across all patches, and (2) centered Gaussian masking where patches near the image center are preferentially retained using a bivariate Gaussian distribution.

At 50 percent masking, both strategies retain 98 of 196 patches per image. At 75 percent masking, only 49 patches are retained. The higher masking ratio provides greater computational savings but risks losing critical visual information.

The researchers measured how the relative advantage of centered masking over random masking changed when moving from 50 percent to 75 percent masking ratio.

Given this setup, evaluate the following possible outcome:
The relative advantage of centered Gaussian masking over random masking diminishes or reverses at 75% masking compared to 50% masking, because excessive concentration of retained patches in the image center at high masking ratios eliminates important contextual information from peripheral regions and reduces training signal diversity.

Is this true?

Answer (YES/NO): NO